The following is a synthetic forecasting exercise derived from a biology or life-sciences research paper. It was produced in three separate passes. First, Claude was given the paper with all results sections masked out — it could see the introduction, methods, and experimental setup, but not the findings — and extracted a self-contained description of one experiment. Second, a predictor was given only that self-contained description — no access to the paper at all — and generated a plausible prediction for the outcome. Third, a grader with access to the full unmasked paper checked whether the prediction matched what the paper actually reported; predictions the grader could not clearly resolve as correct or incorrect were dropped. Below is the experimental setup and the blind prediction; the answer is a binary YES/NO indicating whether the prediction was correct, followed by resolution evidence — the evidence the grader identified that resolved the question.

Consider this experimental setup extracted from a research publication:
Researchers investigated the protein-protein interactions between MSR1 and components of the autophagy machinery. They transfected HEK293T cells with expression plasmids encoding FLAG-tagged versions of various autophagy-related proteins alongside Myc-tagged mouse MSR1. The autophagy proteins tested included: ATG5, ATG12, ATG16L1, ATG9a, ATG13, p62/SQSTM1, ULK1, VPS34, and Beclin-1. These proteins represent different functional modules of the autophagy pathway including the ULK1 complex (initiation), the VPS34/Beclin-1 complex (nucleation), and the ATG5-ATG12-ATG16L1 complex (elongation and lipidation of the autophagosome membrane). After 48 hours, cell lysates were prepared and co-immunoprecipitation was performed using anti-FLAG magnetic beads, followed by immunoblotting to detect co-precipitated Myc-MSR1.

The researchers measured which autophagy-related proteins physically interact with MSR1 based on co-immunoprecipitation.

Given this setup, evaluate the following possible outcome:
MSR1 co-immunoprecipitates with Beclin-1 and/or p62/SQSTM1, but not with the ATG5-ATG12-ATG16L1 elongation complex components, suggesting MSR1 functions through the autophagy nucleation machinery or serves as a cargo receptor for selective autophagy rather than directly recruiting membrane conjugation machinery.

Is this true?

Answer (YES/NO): NO